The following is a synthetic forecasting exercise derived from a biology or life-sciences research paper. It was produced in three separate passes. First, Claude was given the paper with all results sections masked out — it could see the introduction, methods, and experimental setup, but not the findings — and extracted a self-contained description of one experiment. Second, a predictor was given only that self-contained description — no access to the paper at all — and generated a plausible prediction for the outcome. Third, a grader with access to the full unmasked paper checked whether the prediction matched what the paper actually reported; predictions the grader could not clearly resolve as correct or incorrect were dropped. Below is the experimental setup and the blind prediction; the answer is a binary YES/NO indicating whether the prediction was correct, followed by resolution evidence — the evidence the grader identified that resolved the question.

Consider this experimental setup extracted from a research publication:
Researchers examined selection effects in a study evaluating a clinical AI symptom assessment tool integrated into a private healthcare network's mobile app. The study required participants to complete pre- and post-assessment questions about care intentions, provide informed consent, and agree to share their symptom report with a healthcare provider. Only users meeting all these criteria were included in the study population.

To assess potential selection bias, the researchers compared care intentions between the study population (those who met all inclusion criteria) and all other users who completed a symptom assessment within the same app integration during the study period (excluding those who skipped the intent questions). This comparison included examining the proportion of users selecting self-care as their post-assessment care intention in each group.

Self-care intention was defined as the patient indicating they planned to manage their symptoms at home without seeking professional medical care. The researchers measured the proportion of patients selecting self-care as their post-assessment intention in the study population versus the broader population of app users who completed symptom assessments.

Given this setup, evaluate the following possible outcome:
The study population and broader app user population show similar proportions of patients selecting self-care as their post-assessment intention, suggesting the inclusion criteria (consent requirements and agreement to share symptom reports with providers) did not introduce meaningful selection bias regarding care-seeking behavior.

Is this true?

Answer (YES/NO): NO